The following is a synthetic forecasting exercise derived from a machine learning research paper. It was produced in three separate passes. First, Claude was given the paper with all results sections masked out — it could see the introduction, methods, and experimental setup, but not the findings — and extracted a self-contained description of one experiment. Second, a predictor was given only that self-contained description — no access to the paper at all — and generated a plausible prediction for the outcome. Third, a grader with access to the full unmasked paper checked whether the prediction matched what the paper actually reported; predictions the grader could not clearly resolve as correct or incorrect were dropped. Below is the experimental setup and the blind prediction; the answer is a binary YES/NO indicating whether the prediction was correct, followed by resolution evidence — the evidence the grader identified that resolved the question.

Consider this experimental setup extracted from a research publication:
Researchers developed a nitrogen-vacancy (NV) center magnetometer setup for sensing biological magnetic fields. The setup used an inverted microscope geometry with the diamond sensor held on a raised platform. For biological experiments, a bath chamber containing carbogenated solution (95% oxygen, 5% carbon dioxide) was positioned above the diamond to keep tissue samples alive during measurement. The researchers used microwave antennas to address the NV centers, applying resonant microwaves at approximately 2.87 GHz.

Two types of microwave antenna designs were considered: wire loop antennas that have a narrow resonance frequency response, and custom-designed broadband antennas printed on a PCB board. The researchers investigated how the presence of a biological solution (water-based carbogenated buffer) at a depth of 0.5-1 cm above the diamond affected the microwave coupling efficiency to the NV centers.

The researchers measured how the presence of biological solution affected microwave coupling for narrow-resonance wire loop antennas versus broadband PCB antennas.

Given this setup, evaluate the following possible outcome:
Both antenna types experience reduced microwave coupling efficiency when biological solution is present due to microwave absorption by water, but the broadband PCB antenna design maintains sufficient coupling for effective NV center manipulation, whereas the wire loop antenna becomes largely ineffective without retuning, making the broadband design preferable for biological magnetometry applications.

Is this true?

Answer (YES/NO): NO